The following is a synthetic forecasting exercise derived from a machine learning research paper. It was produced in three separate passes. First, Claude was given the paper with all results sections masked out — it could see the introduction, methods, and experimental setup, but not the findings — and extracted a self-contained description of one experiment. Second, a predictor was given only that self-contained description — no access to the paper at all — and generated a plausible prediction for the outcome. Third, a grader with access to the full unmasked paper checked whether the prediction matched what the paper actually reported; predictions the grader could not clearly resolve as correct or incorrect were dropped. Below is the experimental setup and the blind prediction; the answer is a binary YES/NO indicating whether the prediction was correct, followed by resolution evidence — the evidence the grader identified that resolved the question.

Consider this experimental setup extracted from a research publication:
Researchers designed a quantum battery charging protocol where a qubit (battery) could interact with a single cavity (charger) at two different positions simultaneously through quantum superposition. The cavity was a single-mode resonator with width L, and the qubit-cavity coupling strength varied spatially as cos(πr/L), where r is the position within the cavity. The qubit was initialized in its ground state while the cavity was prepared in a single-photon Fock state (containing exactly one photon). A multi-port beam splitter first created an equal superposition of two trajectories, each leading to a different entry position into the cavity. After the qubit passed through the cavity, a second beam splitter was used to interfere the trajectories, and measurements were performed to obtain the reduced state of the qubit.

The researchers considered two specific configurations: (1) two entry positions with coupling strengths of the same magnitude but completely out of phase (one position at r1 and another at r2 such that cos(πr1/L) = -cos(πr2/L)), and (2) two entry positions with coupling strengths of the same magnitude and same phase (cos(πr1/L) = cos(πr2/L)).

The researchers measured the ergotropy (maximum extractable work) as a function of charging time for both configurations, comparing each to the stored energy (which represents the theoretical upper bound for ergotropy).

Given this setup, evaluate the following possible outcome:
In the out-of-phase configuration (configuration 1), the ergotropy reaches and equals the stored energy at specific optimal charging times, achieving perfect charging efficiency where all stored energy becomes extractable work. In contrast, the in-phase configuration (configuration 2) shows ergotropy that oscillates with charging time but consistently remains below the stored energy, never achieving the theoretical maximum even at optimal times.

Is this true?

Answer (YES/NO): NO